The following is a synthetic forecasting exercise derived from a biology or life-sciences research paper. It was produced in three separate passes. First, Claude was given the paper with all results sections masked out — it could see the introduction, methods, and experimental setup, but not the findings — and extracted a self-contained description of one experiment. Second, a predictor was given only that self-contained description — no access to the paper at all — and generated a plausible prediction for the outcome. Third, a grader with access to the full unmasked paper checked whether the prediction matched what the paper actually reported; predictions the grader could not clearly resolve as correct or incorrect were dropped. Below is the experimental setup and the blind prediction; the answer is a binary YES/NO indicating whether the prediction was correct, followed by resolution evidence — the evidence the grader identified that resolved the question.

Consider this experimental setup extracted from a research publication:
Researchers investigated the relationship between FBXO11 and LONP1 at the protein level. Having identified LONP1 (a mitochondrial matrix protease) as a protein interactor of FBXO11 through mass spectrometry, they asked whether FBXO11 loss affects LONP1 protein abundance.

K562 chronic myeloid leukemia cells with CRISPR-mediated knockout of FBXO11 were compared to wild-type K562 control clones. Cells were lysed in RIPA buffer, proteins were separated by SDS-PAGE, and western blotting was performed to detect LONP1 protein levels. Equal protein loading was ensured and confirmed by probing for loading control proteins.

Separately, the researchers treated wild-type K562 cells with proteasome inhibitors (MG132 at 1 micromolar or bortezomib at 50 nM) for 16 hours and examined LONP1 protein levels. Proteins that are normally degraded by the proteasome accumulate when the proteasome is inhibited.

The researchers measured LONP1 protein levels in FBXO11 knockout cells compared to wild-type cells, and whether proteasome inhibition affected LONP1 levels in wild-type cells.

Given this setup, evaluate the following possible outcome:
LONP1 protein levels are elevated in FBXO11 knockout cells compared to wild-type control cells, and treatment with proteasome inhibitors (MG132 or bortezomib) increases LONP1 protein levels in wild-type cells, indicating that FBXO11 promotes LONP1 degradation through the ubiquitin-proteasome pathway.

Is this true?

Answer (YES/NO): NO